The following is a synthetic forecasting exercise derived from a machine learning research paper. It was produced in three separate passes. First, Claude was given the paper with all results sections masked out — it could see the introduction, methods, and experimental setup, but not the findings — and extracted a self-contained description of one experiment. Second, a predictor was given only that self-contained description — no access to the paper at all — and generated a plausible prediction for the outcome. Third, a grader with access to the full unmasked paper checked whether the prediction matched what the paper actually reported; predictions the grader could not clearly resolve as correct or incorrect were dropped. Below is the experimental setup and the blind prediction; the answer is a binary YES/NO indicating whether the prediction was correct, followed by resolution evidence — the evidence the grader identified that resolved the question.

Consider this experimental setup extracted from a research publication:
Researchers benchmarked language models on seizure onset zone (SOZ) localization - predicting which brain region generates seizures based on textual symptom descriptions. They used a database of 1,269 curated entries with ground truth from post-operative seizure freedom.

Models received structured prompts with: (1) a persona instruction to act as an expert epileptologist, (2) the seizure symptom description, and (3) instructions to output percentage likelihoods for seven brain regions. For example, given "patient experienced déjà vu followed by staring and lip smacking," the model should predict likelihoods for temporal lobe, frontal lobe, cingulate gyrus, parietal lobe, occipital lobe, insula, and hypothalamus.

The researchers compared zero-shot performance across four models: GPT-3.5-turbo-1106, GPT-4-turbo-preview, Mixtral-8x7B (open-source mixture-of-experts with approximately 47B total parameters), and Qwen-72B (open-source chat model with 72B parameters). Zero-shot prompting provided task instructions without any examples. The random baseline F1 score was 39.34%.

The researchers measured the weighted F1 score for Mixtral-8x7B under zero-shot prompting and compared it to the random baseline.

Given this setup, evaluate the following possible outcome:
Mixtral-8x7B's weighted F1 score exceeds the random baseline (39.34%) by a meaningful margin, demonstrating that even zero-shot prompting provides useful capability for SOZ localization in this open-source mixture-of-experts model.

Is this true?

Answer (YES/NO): NO